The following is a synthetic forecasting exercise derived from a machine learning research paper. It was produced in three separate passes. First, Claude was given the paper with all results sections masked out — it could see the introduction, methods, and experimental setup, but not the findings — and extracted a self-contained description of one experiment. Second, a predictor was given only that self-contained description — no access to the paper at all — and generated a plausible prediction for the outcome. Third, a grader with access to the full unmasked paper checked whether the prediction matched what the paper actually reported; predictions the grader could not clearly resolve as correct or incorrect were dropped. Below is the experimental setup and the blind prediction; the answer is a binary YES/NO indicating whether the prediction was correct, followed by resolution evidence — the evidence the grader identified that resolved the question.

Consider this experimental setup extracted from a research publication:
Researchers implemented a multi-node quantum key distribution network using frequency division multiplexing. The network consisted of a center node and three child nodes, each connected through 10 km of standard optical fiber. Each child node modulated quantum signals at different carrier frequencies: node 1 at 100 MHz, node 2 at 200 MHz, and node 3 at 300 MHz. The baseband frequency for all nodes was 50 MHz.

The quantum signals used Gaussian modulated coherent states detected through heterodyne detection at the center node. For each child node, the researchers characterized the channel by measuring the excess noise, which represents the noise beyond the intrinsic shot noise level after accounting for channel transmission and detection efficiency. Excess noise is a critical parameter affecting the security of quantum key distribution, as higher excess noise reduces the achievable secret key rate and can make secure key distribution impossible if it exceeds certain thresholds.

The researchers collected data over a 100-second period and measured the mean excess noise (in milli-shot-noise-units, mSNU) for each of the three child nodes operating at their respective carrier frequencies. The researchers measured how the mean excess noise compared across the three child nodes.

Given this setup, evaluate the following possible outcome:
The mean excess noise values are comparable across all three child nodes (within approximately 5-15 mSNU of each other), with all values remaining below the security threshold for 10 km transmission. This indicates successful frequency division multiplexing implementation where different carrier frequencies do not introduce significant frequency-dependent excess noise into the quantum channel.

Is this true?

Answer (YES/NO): NO